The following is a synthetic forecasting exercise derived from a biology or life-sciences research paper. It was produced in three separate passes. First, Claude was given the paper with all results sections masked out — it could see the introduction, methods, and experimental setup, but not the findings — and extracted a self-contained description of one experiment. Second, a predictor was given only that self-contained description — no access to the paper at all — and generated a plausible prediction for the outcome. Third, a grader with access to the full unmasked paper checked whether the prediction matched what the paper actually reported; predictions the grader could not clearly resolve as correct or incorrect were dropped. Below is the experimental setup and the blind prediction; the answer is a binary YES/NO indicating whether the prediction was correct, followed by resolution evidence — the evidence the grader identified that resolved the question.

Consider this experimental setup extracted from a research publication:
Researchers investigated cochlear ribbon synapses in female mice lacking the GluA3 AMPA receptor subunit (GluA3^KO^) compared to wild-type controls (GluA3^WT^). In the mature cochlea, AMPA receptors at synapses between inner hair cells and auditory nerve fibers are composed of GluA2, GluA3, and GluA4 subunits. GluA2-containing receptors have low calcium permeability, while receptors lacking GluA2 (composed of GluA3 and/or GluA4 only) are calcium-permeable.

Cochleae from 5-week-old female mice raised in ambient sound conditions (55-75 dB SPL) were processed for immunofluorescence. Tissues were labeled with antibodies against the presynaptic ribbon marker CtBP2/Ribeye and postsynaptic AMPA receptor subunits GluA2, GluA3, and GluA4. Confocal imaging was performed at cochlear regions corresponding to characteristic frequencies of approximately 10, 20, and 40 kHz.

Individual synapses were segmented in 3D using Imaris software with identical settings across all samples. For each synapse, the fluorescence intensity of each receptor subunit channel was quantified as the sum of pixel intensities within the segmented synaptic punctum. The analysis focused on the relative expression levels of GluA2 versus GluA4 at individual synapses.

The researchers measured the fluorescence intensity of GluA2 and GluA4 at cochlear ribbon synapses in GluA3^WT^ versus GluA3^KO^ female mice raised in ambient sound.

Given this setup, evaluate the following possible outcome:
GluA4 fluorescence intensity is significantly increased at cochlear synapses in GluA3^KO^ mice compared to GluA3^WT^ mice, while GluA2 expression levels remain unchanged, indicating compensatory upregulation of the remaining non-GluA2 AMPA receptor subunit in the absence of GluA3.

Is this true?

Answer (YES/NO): NO